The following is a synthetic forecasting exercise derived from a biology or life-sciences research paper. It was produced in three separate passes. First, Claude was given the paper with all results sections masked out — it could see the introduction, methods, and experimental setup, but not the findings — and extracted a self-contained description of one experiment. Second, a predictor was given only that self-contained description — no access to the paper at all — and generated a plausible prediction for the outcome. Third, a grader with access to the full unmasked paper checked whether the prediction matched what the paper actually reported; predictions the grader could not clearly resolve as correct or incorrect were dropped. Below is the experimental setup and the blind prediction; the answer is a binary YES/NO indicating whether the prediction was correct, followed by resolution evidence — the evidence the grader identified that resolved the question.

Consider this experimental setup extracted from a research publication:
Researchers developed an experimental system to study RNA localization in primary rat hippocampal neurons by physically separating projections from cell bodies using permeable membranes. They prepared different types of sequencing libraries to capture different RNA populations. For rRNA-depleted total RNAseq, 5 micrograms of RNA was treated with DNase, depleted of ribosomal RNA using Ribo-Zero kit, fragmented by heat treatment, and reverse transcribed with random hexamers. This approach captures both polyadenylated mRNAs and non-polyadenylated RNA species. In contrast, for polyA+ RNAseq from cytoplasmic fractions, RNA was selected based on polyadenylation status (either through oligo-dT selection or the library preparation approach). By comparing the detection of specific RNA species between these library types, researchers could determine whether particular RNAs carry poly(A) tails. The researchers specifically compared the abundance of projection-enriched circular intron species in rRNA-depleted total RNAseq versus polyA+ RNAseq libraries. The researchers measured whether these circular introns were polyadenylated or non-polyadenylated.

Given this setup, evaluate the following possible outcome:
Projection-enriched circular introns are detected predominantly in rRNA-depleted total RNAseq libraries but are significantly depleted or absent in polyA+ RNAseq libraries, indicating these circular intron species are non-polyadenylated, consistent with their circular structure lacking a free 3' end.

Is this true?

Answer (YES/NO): YES